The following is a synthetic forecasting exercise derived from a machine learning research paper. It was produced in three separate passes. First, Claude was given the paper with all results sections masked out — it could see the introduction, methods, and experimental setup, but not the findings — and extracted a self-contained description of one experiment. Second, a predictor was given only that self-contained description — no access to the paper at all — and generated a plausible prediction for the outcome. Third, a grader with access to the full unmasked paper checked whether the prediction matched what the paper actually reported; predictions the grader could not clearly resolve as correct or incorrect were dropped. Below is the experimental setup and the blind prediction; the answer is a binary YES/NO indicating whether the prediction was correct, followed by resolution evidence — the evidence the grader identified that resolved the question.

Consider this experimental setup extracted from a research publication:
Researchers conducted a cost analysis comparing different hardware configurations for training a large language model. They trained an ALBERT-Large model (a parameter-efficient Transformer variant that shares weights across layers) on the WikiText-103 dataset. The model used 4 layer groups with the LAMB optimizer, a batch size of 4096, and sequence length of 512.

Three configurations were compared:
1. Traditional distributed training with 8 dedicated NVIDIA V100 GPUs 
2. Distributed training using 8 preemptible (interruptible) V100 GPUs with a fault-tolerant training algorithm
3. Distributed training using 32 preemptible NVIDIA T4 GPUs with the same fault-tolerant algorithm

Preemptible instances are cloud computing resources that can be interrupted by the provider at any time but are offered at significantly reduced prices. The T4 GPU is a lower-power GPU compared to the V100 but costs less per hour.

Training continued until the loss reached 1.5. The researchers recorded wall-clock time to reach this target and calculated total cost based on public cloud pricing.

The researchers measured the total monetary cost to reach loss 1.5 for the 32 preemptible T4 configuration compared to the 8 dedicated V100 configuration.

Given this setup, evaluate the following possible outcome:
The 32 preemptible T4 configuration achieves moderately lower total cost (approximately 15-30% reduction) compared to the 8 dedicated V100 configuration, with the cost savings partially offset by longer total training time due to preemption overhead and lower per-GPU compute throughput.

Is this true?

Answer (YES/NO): NO